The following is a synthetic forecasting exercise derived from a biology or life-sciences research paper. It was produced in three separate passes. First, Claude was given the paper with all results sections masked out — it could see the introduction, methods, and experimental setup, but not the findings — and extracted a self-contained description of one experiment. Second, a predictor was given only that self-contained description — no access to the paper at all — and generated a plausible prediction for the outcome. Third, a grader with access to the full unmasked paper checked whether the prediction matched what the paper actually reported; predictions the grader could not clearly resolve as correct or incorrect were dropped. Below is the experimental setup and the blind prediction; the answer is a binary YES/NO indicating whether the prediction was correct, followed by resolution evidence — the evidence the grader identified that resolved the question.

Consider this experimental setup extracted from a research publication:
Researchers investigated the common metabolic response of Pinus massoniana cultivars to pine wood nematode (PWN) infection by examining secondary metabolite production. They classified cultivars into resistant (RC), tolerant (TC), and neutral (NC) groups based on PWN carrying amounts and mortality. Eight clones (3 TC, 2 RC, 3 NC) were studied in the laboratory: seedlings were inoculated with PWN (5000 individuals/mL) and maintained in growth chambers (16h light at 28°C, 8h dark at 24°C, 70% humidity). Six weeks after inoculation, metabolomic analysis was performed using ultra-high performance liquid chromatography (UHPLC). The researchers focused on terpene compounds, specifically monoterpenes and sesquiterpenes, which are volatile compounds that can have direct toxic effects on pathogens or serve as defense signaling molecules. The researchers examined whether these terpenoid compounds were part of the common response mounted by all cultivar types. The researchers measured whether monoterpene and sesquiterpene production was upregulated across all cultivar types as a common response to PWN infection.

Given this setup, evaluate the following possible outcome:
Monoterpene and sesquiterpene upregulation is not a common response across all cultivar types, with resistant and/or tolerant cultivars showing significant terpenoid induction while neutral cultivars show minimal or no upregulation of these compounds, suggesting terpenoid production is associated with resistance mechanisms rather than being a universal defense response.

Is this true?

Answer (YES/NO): NO